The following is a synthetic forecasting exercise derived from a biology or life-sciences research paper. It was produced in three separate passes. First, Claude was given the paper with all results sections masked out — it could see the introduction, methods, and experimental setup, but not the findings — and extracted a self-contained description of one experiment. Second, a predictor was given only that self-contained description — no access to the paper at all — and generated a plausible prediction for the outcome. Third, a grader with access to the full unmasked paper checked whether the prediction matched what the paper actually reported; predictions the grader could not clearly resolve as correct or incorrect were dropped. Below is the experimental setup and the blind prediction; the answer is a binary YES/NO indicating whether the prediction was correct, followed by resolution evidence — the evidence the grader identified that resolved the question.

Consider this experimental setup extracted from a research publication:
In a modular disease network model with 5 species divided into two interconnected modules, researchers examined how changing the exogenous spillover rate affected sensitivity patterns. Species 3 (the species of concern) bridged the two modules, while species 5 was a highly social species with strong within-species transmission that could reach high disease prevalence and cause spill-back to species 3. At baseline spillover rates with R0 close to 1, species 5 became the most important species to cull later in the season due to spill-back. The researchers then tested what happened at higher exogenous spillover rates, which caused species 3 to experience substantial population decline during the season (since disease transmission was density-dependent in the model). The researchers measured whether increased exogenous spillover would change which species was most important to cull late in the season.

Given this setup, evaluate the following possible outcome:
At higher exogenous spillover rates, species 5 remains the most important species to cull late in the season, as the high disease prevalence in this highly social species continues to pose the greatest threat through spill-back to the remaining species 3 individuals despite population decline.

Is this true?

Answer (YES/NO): NO